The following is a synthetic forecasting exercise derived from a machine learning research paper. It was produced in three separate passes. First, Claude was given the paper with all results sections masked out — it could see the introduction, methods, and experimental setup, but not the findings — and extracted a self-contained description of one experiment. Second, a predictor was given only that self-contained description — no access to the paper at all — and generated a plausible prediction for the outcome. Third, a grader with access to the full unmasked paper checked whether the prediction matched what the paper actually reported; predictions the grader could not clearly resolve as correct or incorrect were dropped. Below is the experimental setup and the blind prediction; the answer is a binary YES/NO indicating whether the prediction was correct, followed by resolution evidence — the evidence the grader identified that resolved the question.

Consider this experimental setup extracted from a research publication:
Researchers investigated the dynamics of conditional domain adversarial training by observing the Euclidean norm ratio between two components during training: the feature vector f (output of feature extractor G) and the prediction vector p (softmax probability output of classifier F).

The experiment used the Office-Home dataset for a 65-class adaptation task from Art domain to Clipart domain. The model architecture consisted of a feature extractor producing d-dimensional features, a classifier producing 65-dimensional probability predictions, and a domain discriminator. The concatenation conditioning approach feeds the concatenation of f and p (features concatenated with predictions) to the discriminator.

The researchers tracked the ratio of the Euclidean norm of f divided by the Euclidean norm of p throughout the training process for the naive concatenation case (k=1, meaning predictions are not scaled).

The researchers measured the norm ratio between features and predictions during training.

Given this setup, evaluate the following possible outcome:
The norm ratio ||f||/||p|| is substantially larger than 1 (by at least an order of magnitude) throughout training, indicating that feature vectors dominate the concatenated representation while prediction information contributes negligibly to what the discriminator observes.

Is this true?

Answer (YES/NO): YES